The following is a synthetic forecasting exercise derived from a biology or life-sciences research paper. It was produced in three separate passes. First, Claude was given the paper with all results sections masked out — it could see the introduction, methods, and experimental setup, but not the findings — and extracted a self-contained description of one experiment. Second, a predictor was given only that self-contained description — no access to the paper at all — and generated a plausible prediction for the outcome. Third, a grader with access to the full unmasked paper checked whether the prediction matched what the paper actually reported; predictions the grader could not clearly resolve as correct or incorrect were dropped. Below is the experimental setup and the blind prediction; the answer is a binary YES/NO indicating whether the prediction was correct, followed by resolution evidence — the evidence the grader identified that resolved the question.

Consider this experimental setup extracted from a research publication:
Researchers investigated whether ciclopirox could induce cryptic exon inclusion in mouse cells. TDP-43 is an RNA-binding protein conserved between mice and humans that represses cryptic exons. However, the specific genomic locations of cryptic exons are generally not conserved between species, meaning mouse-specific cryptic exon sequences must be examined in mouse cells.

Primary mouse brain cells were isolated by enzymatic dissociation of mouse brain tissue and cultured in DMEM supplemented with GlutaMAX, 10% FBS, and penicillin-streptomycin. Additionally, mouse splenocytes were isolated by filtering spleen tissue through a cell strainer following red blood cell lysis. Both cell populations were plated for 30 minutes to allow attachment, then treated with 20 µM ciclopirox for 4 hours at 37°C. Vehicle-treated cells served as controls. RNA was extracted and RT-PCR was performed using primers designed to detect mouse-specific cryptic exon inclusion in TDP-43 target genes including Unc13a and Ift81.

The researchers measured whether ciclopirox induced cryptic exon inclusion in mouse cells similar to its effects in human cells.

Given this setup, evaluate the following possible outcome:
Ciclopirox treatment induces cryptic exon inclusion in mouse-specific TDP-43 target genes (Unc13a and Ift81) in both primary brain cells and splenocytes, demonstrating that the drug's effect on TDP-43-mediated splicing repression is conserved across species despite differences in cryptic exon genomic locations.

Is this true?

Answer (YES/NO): NO